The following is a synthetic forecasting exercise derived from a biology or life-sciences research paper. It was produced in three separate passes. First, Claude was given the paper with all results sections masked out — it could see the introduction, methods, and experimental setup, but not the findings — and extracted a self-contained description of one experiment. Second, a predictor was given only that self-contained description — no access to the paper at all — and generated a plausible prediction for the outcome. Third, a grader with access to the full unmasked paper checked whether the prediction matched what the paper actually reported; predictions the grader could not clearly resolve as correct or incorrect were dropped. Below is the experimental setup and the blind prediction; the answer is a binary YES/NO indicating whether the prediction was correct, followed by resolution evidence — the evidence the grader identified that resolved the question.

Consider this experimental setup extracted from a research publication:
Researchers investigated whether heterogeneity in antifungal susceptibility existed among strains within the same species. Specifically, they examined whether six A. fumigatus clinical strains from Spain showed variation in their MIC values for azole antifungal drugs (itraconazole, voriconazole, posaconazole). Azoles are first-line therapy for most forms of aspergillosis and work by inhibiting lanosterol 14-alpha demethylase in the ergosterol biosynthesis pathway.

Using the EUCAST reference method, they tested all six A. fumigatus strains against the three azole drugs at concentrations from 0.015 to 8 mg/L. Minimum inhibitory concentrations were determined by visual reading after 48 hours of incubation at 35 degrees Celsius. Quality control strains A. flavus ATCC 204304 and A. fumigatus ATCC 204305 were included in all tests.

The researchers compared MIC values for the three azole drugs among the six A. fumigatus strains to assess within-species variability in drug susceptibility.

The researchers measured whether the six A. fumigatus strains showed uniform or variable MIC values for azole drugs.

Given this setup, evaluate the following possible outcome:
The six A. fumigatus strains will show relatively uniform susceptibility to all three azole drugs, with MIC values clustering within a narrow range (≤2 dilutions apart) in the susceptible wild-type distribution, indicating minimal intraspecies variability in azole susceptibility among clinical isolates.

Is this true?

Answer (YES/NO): NO